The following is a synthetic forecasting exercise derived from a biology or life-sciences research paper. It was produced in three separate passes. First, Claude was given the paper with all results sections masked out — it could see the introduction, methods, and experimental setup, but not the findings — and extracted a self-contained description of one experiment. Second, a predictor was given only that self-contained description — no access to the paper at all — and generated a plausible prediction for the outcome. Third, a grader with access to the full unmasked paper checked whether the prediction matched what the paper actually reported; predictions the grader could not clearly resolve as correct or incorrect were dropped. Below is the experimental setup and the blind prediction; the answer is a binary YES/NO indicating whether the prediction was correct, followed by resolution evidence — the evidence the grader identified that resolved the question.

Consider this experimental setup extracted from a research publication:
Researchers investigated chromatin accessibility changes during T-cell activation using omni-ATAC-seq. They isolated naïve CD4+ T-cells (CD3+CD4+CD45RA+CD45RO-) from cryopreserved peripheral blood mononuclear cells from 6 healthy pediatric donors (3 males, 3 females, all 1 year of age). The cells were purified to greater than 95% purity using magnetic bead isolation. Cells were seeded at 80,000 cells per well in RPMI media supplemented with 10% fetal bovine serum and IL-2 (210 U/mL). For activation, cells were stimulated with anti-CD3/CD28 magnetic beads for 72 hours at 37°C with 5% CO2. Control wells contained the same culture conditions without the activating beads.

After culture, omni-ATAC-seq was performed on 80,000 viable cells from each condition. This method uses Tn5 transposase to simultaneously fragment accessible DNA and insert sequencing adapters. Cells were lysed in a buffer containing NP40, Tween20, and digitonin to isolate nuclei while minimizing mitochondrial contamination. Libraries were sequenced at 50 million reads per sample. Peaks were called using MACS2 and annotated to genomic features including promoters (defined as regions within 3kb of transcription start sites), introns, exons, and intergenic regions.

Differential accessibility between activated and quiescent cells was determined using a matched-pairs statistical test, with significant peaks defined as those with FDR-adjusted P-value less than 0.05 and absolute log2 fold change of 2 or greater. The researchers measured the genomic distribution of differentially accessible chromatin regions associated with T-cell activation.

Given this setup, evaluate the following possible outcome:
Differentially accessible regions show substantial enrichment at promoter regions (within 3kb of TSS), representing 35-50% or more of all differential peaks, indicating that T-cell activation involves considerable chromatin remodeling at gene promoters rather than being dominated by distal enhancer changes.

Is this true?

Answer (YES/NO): NO